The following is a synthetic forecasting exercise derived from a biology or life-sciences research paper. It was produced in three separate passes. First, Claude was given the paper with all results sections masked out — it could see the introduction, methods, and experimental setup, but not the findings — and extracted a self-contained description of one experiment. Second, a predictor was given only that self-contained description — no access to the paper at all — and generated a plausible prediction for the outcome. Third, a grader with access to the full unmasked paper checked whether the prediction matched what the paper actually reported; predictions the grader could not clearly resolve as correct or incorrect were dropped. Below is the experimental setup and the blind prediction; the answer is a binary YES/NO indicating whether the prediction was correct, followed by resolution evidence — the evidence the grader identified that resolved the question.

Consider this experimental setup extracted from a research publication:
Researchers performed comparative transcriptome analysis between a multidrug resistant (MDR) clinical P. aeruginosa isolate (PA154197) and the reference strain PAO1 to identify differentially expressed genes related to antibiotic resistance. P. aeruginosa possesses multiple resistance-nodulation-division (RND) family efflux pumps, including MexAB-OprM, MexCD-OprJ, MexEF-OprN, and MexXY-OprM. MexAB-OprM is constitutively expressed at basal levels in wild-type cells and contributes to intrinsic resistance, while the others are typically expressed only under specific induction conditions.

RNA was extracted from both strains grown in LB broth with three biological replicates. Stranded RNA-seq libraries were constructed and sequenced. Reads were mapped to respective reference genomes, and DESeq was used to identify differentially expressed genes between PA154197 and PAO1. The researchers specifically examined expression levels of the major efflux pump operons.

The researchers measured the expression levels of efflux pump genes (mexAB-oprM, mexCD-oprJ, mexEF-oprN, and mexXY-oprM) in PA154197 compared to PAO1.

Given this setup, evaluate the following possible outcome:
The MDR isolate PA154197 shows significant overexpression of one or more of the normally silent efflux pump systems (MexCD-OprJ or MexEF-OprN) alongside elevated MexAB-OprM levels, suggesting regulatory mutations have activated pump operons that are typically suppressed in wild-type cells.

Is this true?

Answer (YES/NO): YES